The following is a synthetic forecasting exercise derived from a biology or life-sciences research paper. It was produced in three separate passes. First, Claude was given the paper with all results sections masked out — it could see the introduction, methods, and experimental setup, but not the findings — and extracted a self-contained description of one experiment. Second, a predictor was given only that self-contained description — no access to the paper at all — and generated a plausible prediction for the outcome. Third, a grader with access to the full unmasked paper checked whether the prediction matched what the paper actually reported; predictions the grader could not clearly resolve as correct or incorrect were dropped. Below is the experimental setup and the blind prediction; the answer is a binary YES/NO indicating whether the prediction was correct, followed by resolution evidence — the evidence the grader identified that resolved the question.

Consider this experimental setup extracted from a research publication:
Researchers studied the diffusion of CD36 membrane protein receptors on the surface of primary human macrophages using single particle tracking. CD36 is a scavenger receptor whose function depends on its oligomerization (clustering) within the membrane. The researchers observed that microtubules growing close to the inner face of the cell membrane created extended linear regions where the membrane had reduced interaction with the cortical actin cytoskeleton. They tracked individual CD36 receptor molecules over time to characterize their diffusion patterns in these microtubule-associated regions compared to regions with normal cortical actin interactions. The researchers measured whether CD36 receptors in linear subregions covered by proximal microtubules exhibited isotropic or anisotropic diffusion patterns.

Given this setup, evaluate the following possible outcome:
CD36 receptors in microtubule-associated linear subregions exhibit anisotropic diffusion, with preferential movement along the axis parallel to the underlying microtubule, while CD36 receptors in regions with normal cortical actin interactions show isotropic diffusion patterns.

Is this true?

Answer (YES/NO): YES